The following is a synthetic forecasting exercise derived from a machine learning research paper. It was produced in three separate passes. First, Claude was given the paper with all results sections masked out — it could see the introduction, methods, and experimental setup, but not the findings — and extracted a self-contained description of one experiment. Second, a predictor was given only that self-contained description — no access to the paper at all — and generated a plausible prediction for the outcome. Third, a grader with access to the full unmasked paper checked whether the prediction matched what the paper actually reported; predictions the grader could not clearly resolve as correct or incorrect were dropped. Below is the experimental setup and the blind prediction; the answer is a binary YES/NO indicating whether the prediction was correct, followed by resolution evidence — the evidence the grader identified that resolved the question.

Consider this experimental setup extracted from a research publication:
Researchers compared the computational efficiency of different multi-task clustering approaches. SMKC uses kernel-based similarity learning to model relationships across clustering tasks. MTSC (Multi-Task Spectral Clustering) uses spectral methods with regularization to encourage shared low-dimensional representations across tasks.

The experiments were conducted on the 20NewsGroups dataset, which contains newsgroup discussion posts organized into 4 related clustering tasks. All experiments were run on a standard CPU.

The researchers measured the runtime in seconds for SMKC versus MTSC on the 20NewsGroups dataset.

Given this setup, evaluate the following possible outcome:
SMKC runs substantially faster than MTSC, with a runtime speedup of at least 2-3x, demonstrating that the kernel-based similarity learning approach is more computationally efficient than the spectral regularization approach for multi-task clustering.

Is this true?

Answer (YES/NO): NO